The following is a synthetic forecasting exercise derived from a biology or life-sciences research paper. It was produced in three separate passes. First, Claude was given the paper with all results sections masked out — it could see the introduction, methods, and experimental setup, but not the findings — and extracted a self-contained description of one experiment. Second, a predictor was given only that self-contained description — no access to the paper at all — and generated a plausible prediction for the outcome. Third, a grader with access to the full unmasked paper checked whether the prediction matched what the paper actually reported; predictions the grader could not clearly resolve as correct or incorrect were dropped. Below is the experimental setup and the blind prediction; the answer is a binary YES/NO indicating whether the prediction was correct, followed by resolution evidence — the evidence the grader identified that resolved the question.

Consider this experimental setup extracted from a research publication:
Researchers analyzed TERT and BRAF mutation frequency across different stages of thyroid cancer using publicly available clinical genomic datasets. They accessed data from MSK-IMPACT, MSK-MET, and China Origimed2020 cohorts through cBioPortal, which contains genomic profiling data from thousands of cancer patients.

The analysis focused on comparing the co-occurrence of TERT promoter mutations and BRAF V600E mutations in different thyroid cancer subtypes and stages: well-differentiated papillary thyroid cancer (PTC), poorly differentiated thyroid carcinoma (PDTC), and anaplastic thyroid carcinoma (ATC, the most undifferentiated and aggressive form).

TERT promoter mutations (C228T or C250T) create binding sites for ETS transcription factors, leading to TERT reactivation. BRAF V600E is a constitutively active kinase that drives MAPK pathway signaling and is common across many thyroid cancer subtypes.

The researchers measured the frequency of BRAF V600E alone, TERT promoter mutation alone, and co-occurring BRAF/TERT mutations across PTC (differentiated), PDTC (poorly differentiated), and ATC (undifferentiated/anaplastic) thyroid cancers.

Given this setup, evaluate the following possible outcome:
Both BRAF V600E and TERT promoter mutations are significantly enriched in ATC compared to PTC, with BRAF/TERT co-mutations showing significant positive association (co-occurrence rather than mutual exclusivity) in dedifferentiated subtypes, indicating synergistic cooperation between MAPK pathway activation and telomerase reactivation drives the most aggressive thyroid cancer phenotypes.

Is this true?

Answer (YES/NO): NO